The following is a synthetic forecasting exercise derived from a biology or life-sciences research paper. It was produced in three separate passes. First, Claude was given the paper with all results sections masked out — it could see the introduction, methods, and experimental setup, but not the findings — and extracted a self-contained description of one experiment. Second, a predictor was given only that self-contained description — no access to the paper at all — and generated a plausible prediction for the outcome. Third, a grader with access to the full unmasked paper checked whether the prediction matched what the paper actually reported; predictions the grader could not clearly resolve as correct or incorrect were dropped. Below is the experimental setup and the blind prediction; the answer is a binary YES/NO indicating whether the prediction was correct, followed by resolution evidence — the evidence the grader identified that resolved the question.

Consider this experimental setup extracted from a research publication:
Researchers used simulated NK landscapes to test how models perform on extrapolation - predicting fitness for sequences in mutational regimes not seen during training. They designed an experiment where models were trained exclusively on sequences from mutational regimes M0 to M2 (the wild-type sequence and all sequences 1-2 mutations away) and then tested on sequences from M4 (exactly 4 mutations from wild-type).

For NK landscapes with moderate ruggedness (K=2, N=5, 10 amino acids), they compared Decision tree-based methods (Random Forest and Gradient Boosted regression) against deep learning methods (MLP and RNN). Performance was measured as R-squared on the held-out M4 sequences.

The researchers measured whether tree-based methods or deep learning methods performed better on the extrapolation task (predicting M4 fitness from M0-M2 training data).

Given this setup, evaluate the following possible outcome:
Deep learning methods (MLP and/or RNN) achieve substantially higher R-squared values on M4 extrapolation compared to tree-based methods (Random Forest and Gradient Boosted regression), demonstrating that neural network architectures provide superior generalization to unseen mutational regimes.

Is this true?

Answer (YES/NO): NO